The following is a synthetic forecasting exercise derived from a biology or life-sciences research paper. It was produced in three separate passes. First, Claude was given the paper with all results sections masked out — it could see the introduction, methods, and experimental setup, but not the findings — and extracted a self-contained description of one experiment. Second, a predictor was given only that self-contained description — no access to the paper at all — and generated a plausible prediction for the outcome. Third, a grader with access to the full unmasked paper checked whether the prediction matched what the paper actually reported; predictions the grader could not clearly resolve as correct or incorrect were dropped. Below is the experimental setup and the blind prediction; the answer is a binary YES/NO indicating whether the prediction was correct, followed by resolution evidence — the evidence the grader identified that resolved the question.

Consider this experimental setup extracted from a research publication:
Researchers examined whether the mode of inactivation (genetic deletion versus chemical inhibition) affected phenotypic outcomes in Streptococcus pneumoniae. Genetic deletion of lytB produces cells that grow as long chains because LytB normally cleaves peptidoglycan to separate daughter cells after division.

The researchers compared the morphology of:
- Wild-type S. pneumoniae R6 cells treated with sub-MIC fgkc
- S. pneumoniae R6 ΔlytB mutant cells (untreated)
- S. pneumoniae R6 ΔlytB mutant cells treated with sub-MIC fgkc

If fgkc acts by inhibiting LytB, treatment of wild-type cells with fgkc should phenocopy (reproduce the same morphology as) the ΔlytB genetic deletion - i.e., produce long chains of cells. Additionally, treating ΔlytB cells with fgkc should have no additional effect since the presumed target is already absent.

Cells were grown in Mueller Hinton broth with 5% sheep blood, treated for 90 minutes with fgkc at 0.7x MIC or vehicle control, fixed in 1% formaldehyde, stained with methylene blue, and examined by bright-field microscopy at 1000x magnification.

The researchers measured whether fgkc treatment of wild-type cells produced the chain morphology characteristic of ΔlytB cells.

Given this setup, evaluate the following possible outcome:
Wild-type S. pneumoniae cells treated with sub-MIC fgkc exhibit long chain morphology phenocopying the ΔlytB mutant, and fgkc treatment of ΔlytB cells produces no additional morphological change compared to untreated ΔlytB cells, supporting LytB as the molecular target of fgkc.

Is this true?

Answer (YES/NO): NO